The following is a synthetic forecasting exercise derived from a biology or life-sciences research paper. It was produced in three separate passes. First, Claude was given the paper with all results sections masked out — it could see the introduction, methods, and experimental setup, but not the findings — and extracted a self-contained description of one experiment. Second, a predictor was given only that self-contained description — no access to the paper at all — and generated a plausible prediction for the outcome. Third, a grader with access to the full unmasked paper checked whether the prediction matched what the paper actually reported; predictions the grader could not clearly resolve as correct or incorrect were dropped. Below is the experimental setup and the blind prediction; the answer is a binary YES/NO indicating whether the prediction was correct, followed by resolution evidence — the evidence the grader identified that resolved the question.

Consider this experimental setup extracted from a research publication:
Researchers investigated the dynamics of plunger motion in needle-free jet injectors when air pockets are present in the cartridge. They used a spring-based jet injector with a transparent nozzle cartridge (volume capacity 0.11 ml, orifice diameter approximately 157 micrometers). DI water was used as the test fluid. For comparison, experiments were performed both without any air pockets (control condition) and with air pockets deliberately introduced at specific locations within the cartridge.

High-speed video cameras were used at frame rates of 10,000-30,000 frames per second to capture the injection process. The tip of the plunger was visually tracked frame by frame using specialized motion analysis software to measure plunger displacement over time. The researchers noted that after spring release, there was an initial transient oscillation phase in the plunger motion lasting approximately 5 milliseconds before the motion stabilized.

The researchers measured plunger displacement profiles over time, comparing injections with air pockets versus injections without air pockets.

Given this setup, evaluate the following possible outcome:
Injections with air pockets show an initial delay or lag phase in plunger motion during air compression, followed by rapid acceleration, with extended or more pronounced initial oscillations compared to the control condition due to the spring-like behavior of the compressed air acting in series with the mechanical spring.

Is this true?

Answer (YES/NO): NO